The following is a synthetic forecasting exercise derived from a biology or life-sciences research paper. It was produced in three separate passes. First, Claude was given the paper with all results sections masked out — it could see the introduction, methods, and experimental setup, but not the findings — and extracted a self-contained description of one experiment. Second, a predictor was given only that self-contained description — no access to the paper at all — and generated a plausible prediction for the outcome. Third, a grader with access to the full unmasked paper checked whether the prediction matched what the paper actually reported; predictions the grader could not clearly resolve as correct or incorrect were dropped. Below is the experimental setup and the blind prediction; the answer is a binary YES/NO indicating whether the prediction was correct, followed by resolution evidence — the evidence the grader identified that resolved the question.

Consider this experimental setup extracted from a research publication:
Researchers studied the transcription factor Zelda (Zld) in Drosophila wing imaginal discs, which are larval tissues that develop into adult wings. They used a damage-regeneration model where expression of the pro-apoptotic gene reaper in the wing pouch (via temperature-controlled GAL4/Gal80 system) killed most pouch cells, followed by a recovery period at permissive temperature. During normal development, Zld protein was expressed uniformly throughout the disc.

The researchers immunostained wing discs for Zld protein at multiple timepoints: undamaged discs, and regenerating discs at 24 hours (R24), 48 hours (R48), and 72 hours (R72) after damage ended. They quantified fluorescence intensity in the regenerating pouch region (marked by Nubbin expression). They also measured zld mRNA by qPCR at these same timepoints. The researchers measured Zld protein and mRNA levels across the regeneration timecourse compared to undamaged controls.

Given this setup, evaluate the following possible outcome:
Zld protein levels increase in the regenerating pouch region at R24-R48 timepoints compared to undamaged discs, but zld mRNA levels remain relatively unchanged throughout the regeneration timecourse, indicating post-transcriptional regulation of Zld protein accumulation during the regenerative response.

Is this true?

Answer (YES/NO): NO